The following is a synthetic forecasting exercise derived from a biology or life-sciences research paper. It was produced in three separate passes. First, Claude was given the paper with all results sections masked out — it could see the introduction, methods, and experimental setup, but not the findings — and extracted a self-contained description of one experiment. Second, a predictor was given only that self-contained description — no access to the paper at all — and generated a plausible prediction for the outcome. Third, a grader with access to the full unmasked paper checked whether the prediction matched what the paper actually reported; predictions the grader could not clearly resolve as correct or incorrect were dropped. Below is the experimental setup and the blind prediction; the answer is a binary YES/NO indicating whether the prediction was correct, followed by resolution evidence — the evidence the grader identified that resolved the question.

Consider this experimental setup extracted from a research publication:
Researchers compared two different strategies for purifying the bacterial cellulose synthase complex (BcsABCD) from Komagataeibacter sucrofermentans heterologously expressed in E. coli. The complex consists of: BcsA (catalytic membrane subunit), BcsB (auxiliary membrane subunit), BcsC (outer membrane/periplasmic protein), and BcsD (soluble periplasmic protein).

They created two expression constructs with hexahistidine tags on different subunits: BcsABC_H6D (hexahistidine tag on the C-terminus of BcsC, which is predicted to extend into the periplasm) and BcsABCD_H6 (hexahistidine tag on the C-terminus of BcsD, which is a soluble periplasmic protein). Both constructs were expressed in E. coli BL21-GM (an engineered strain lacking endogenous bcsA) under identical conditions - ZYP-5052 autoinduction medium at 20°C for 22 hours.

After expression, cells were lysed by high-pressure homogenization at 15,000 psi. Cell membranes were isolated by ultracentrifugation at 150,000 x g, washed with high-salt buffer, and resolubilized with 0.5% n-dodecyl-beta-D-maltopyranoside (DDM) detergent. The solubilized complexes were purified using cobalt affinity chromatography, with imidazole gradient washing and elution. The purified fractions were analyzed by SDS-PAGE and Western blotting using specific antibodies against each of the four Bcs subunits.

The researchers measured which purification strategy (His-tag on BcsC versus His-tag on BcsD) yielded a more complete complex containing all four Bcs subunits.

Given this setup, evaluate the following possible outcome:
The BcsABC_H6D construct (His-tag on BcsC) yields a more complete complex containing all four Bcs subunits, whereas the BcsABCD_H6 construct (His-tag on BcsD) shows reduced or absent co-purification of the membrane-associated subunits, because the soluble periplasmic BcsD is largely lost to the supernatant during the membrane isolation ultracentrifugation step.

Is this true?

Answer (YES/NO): NO